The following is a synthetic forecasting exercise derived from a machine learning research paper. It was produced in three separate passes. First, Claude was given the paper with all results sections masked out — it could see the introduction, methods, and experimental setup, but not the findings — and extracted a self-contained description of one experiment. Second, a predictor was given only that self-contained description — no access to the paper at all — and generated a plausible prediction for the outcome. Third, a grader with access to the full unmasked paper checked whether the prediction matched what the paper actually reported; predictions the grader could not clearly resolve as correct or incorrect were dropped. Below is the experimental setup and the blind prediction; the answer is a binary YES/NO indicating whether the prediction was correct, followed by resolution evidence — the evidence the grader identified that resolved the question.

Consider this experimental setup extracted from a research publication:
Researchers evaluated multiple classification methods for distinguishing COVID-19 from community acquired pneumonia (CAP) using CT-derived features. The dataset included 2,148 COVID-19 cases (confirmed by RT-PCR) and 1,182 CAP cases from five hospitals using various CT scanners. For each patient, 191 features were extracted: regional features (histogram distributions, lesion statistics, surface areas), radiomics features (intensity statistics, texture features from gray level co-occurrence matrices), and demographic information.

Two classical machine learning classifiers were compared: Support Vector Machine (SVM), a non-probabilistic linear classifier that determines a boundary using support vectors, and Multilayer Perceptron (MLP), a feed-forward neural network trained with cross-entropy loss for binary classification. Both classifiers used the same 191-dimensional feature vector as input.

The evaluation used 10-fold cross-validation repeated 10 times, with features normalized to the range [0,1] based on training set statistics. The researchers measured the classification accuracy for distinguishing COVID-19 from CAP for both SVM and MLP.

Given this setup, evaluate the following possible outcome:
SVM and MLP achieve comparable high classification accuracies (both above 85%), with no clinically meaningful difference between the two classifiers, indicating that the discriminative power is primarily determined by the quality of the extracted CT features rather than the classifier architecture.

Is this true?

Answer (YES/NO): NO